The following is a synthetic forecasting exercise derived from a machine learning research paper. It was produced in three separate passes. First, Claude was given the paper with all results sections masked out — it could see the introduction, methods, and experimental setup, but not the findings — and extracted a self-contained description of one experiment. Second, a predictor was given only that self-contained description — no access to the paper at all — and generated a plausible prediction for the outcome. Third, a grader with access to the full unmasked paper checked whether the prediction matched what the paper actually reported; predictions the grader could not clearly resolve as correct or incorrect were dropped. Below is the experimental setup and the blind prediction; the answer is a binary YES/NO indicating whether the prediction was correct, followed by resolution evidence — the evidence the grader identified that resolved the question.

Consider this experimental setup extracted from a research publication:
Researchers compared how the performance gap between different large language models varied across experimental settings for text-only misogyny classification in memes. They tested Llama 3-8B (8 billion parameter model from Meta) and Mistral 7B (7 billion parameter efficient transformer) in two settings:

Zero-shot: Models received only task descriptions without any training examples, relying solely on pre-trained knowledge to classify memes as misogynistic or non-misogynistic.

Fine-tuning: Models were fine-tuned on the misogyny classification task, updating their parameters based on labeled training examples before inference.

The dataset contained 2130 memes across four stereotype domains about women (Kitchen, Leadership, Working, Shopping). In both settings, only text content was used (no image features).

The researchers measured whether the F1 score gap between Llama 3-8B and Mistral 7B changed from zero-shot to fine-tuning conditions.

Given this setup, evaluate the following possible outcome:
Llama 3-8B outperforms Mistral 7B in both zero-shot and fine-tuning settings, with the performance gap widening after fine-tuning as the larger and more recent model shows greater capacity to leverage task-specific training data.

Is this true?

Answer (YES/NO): NO